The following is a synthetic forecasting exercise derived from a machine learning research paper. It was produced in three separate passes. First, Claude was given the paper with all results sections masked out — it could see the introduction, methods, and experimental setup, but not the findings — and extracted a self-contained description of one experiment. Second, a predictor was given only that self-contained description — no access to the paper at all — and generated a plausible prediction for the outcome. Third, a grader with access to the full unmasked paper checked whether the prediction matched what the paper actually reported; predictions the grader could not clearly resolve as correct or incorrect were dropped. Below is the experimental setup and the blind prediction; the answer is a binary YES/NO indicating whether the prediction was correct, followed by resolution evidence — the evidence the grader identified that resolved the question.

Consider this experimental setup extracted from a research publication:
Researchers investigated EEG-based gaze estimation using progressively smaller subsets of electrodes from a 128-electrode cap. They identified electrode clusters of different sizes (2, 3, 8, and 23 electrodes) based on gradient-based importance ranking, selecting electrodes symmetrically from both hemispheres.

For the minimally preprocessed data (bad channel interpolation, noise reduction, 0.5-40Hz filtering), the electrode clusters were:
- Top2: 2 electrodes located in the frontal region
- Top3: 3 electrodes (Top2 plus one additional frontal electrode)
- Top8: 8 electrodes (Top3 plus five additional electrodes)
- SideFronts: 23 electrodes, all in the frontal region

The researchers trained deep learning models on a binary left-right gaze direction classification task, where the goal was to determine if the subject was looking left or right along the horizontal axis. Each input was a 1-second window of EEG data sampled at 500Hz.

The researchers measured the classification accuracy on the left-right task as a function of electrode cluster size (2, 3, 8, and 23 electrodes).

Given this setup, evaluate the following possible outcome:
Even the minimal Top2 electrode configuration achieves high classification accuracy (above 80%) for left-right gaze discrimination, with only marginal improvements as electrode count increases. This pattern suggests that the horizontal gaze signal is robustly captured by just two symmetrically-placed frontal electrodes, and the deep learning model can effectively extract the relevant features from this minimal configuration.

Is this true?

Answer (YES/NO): YES